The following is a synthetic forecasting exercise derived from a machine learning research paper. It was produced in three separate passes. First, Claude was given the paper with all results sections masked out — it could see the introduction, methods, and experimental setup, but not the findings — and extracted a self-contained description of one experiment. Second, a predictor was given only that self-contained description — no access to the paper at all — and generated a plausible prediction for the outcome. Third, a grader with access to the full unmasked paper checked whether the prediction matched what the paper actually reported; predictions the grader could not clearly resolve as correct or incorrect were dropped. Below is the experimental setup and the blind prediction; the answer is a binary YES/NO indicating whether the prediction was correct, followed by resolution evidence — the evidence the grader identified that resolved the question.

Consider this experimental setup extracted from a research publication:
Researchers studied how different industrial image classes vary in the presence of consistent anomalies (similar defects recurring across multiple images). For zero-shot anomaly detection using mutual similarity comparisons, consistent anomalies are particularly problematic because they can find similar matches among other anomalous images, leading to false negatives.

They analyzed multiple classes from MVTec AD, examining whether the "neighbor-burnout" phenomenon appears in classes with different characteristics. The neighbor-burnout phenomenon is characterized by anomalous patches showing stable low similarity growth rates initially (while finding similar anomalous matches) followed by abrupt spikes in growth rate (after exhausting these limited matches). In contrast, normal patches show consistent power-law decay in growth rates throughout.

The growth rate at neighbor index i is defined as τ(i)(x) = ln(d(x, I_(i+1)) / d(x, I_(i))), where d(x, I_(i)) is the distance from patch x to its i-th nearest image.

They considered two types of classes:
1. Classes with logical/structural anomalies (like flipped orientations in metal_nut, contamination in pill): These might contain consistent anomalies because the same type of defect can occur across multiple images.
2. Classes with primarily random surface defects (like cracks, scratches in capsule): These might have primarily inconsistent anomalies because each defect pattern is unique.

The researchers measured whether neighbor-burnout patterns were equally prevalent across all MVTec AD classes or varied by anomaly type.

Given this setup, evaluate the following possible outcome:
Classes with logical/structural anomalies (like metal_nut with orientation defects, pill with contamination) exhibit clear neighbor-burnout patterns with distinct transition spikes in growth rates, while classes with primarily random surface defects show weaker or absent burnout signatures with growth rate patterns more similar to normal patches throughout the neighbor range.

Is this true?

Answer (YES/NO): YES